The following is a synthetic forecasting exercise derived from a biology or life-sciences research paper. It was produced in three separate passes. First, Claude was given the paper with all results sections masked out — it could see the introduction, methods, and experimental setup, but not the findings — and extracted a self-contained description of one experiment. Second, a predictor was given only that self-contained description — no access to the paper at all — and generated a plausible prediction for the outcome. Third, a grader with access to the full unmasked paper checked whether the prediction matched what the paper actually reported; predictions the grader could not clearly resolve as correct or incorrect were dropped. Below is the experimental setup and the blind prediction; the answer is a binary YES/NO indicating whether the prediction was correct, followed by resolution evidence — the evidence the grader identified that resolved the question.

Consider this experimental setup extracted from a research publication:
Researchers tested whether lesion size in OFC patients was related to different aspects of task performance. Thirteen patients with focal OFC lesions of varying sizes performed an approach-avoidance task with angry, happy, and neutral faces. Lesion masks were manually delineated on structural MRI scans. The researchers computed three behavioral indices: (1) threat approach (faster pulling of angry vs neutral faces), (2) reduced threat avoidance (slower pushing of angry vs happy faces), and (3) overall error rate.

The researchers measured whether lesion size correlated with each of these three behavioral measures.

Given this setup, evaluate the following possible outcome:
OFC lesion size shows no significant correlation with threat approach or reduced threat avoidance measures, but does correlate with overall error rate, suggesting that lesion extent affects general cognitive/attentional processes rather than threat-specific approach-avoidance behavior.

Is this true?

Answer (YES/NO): NO